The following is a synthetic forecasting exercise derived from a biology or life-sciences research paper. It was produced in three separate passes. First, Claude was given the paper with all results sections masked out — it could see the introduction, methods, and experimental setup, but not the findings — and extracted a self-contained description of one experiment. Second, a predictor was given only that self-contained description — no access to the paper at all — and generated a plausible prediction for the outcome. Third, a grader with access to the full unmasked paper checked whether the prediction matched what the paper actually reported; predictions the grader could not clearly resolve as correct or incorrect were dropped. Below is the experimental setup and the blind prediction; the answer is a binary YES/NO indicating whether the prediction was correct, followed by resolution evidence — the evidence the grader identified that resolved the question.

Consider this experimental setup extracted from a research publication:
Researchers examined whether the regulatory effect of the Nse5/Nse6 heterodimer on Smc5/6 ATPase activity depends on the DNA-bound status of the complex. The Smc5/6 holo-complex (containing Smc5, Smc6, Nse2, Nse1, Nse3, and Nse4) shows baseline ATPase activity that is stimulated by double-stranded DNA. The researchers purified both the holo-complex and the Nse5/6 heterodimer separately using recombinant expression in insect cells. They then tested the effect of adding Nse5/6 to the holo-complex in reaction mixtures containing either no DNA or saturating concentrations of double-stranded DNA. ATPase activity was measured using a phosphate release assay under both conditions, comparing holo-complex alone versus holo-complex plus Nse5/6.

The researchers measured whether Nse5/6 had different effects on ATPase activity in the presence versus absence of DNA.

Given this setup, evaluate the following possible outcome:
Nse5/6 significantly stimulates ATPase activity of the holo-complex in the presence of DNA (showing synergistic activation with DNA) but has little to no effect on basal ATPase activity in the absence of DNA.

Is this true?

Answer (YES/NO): NO